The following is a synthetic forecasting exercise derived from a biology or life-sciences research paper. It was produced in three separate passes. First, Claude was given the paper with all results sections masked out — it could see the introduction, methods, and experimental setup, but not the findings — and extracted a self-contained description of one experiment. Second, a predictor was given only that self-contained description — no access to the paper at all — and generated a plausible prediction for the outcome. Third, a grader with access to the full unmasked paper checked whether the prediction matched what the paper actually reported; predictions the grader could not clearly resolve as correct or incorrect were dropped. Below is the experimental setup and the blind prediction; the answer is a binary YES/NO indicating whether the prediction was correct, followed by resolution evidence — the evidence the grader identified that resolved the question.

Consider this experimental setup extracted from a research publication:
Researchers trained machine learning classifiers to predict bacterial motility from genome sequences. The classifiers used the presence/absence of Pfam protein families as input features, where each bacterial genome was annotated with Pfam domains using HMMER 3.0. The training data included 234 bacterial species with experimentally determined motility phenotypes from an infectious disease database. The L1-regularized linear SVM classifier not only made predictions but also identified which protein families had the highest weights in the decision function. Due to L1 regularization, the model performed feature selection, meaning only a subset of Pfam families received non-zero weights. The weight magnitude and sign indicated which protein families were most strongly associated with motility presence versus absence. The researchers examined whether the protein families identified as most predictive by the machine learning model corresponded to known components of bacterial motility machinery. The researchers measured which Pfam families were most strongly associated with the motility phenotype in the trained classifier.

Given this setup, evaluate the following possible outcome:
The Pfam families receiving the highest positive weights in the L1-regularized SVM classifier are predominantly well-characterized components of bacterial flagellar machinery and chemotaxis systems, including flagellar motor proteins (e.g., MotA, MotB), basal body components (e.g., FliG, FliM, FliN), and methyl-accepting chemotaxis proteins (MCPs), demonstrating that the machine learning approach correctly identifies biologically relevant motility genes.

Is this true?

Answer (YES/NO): NO